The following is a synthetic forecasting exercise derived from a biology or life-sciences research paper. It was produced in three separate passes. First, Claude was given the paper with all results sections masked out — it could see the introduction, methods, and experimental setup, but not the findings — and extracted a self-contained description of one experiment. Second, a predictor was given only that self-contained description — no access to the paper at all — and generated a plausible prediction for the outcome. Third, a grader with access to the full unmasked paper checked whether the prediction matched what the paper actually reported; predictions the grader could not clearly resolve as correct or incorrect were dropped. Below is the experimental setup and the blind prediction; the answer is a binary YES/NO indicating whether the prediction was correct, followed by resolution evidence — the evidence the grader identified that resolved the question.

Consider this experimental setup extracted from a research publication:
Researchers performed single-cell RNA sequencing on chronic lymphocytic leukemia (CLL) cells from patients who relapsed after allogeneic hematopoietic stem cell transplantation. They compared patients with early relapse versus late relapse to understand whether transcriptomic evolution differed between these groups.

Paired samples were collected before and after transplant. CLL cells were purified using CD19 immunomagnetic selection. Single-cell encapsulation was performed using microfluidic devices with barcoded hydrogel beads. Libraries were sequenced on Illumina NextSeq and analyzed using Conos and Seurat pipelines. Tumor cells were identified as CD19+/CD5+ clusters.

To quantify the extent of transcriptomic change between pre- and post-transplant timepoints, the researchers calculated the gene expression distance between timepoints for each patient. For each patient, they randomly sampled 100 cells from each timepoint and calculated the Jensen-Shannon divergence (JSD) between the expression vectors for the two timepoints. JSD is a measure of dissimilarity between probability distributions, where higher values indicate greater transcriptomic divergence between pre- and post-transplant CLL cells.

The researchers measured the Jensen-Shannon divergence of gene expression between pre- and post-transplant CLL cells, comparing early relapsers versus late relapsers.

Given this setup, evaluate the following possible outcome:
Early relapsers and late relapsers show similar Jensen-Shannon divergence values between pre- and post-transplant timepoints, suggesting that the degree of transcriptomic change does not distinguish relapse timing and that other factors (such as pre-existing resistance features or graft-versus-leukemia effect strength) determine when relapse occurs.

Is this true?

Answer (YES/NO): NO